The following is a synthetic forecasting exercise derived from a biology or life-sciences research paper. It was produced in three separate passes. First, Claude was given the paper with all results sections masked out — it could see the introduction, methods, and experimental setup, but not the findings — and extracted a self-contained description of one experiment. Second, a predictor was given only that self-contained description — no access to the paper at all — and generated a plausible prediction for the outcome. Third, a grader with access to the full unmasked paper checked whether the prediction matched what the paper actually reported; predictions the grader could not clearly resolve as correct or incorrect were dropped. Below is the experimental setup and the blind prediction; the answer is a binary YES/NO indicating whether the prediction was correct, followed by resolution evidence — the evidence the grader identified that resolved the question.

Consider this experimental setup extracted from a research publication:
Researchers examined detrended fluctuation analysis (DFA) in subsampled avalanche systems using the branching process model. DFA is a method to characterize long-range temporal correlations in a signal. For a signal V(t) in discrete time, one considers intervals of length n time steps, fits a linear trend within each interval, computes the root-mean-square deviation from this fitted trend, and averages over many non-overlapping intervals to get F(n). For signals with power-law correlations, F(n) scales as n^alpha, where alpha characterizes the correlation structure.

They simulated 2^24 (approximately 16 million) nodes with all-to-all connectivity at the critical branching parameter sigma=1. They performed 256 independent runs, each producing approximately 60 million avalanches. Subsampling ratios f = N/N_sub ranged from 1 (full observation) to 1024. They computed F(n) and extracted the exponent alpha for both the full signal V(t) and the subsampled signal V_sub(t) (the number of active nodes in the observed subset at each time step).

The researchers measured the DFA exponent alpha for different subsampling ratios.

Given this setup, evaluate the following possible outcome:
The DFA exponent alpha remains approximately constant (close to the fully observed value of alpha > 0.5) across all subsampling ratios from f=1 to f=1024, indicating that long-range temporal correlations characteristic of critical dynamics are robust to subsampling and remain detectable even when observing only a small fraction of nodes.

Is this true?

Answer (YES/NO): YES